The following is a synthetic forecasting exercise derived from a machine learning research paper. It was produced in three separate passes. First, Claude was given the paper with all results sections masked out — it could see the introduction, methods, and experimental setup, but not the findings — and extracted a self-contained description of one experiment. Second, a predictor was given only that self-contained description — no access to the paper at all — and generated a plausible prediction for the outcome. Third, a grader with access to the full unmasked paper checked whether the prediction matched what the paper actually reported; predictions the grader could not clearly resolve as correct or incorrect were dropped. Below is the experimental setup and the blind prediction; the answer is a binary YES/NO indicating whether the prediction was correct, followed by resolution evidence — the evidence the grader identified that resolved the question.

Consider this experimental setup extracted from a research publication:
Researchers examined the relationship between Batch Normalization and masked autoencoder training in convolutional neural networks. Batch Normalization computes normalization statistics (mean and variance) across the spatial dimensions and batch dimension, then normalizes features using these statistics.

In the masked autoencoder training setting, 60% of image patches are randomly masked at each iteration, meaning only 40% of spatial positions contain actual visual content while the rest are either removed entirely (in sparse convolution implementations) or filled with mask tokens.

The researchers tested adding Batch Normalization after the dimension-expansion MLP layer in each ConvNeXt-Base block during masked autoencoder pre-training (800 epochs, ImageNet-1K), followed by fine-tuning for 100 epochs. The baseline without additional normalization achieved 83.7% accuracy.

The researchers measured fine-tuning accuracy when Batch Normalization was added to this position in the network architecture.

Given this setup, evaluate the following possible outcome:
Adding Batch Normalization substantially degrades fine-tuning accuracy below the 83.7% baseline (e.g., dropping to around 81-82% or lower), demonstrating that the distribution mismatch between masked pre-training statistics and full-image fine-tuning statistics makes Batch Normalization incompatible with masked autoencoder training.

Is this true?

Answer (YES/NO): YES